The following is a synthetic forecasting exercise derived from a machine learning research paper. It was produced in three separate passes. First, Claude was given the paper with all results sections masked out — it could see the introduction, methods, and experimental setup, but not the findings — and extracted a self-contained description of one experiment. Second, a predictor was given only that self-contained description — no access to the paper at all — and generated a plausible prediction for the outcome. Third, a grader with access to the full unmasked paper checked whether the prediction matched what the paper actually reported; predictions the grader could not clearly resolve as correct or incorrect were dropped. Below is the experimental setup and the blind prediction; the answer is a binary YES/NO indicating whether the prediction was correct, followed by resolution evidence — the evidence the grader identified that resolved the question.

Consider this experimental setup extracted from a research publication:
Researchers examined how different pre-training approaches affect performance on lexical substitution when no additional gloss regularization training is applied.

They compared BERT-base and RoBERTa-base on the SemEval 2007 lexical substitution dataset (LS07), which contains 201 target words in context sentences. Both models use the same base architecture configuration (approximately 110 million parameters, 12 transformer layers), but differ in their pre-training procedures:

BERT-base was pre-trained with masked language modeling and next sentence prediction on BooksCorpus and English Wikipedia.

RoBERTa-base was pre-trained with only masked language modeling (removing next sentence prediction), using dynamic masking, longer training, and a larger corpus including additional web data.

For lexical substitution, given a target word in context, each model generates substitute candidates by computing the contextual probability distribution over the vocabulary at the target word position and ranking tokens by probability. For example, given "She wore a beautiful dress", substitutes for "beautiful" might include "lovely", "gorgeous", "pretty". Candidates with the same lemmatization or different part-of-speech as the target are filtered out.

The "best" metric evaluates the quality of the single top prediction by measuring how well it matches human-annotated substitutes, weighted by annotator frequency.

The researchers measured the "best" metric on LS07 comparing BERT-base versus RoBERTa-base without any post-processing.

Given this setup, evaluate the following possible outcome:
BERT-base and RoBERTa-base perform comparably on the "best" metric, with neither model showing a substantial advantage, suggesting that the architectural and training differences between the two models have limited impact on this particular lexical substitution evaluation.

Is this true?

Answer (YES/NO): NO